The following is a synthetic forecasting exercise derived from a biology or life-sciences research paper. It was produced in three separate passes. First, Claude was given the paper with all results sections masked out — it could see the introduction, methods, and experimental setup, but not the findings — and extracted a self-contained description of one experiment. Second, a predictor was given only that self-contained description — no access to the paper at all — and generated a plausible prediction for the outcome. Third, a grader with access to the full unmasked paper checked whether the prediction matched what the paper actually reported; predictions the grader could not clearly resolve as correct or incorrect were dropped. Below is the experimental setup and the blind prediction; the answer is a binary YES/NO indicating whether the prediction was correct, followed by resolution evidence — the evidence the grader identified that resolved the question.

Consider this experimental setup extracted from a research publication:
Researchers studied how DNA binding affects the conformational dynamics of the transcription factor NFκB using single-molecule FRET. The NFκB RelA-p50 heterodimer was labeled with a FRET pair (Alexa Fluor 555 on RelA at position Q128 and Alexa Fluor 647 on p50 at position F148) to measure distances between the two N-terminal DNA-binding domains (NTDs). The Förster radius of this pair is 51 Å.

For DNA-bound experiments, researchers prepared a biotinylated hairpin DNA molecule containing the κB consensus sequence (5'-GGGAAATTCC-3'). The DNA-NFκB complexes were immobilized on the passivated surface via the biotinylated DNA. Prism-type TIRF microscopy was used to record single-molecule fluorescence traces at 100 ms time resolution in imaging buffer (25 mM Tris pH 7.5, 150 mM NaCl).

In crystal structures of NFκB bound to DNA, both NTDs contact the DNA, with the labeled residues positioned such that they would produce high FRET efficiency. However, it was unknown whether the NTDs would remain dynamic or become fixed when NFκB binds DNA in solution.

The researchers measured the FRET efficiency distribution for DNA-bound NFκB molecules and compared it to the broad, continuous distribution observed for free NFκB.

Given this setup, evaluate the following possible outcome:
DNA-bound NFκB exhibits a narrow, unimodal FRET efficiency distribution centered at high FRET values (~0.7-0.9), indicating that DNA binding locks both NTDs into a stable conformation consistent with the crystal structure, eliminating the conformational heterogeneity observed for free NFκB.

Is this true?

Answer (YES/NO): NO